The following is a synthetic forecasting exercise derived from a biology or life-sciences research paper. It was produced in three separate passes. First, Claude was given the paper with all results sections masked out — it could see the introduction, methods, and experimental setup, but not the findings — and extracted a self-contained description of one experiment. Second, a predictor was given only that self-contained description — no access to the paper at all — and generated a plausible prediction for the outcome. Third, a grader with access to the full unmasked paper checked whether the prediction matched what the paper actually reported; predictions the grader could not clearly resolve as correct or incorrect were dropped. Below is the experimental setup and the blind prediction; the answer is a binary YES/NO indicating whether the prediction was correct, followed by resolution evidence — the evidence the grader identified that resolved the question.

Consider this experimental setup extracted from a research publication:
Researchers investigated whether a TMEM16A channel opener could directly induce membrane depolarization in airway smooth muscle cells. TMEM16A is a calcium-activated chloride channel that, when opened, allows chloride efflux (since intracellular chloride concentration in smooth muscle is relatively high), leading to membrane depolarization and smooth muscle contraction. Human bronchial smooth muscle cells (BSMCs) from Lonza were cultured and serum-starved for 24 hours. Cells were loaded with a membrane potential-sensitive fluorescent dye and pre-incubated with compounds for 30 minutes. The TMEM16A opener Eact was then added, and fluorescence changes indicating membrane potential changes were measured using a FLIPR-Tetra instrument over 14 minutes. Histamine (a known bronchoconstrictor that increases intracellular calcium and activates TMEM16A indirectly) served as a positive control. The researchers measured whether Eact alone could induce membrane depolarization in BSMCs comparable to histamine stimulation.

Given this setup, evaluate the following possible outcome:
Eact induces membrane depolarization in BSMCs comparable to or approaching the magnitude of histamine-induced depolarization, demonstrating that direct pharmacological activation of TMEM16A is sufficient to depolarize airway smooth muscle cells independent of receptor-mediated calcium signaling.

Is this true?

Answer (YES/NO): YES